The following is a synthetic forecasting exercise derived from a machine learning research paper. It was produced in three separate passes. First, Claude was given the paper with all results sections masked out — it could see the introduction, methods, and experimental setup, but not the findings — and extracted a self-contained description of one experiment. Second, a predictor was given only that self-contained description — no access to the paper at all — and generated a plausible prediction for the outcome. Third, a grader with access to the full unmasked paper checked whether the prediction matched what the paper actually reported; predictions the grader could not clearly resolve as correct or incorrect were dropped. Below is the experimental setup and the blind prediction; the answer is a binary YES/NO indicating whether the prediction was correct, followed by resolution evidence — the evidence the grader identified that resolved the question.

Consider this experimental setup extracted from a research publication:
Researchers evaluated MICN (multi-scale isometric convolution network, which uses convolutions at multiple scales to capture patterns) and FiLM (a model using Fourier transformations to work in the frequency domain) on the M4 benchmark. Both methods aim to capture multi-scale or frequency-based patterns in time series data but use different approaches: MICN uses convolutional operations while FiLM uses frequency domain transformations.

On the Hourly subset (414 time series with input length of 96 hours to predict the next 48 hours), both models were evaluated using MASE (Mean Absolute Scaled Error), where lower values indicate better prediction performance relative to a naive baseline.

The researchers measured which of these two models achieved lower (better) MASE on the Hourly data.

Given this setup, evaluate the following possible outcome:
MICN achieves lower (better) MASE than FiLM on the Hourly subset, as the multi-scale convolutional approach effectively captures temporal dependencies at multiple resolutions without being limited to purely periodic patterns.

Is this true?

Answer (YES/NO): YES